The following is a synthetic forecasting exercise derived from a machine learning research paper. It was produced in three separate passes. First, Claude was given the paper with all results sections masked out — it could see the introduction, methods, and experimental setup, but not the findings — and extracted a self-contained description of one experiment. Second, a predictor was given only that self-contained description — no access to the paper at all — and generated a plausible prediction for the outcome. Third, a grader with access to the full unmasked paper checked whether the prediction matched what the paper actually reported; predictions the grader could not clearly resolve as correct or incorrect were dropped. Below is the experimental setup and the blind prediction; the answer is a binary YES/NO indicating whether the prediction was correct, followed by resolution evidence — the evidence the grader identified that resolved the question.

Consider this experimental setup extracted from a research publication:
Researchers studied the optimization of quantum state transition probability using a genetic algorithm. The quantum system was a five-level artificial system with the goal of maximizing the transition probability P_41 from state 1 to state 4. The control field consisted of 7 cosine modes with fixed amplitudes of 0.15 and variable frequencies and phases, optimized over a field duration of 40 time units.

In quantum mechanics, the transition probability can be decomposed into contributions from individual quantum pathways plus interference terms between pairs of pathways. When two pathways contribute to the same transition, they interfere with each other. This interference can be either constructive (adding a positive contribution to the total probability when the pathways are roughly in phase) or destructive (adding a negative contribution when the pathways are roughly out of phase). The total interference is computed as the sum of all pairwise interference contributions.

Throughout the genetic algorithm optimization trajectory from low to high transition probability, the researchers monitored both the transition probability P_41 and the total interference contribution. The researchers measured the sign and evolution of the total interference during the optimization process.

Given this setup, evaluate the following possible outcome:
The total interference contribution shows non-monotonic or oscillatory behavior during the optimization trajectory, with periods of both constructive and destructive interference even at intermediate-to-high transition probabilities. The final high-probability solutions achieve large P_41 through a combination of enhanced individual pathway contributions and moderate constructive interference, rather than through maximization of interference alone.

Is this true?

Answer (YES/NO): NO